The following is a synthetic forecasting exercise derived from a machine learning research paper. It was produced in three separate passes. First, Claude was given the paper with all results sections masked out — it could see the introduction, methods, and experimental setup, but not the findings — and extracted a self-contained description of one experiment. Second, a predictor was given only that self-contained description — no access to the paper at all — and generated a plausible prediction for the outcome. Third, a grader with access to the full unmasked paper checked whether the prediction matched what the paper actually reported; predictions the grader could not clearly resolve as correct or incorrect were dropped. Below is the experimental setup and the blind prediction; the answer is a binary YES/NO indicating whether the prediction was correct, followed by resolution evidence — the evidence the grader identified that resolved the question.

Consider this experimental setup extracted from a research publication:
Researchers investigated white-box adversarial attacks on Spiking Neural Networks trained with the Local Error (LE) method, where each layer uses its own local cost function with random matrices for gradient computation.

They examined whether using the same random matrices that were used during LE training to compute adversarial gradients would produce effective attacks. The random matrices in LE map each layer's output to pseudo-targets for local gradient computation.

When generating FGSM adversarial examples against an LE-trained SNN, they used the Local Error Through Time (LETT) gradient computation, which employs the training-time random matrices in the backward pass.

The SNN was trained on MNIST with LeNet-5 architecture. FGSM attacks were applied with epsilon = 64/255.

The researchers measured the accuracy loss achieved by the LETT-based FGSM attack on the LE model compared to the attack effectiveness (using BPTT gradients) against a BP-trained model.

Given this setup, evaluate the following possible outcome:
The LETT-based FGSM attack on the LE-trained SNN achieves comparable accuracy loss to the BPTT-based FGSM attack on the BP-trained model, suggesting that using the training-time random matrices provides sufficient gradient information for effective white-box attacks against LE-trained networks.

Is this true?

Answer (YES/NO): NO